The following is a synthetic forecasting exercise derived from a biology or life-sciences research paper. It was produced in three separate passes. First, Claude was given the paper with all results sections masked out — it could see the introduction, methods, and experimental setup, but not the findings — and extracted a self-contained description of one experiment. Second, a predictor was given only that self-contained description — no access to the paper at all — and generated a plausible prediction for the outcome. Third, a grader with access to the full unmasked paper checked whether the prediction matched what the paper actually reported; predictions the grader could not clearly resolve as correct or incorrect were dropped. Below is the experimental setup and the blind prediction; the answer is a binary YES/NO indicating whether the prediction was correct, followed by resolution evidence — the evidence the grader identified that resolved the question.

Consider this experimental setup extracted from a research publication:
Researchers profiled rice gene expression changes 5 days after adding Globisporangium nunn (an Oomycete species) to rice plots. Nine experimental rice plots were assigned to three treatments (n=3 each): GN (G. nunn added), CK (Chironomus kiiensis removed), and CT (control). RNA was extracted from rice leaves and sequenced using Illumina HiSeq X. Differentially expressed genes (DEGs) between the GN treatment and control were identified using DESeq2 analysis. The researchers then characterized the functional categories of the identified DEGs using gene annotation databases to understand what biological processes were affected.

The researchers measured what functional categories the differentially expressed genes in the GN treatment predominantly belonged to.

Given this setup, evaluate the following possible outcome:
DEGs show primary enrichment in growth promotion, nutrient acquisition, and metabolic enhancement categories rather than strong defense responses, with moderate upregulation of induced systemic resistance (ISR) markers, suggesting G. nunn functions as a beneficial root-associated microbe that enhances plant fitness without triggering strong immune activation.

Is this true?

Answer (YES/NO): NO